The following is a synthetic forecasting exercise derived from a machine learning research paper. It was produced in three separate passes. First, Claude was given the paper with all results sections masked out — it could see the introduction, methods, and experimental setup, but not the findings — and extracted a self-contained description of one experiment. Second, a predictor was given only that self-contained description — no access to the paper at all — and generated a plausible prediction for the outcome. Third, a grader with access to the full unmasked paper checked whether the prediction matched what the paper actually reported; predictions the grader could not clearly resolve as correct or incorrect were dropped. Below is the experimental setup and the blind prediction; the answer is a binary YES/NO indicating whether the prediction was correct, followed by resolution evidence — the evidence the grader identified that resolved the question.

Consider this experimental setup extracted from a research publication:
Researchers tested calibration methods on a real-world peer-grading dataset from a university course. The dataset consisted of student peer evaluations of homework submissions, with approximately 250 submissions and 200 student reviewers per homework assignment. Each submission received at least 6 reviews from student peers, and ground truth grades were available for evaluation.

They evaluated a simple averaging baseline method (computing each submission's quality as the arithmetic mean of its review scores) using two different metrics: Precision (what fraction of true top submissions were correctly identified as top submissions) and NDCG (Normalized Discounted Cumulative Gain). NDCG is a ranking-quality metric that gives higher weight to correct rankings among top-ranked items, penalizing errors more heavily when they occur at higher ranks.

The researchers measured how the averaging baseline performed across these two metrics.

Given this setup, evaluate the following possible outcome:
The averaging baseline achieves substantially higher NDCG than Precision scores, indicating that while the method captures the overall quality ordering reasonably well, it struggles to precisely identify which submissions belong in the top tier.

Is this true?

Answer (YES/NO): NO